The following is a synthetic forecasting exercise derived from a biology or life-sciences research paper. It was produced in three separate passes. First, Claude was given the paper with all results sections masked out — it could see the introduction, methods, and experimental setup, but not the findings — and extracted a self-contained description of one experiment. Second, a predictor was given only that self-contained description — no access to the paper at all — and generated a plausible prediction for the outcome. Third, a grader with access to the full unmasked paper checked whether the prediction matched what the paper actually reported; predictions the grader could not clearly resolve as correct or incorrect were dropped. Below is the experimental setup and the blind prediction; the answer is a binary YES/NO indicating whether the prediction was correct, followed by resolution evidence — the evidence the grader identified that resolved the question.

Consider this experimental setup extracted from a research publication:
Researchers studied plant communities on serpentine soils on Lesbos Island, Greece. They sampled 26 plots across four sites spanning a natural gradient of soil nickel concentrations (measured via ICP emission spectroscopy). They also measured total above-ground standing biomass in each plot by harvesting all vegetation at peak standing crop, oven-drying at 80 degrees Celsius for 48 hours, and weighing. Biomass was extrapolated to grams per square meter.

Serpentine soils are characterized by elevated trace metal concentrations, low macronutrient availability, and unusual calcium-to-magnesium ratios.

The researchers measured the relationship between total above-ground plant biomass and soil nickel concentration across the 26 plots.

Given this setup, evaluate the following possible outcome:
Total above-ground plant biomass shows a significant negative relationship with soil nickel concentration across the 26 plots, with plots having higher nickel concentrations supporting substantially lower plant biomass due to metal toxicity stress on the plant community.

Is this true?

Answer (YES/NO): NO